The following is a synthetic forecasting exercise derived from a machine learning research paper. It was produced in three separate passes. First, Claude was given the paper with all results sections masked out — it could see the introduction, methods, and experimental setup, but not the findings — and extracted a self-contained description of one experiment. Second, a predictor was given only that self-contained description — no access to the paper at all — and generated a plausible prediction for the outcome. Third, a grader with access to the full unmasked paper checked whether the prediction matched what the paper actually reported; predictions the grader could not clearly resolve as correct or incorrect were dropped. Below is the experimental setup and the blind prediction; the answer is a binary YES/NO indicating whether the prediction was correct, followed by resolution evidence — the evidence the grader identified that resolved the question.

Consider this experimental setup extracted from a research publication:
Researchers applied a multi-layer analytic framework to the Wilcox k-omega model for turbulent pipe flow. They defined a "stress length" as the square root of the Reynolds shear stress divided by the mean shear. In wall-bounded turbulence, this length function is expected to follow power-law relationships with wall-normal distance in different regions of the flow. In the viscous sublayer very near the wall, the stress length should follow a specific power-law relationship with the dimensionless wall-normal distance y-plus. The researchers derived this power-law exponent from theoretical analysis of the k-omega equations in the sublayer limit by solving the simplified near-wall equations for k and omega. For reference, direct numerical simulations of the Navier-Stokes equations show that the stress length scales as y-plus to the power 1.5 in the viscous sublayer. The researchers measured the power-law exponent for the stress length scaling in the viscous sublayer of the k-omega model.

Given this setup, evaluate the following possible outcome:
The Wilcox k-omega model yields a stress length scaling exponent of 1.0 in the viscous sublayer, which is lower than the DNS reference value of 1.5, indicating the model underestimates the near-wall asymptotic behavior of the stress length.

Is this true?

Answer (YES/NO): NO